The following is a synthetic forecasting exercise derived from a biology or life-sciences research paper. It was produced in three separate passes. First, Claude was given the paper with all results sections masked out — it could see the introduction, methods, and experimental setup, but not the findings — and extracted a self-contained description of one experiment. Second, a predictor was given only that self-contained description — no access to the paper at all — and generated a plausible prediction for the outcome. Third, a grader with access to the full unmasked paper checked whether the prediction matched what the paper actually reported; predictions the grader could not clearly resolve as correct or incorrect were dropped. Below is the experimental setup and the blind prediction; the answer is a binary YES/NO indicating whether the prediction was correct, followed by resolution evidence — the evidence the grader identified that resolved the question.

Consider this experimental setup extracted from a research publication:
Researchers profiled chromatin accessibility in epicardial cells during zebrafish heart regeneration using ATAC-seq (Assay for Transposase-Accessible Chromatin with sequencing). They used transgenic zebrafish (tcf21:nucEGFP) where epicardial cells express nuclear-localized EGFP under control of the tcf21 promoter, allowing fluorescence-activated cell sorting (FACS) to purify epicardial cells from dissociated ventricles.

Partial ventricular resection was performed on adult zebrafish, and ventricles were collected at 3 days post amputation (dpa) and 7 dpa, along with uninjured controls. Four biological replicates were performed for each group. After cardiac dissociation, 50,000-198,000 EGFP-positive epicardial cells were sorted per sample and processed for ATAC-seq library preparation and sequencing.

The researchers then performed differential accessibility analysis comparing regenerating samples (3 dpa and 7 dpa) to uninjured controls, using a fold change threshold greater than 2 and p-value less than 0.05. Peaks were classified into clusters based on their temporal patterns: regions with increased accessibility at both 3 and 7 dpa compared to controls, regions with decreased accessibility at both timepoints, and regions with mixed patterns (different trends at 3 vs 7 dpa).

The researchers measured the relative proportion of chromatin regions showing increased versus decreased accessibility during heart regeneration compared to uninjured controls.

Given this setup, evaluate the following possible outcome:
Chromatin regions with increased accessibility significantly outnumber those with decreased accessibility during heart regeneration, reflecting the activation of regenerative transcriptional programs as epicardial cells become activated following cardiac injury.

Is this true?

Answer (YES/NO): YES